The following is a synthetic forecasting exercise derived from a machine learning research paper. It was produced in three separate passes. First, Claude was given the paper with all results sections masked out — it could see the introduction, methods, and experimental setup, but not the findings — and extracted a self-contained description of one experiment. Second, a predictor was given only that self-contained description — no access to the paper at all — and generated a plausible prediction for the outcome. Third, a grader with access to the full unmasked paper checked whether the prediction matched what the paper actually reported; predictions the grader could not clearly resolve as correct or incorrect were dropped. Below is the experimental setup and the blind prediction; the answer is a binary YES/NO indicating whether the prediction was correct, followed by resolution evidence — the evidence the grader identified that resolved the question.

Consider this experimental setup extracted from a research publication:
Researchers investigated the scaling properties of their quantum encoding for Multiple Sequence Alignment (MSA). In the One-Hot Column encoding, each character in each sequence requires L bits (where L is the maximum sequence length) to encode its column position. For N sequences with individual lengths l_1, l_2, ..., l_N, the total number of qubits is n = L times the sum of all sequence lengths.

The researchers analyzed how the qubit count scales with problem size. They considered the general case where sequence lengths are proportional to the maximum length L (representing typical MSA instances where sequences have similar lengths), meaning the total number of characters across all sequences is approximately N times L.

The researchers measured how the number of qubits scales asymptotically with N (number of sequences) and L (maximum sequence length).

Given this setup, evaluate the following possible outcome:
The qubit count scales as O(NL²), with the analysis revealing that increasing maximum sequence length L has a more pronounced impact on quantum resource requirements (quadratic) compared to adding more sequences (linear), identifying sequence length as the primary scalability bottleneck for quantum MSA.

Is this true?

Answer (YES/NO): NO